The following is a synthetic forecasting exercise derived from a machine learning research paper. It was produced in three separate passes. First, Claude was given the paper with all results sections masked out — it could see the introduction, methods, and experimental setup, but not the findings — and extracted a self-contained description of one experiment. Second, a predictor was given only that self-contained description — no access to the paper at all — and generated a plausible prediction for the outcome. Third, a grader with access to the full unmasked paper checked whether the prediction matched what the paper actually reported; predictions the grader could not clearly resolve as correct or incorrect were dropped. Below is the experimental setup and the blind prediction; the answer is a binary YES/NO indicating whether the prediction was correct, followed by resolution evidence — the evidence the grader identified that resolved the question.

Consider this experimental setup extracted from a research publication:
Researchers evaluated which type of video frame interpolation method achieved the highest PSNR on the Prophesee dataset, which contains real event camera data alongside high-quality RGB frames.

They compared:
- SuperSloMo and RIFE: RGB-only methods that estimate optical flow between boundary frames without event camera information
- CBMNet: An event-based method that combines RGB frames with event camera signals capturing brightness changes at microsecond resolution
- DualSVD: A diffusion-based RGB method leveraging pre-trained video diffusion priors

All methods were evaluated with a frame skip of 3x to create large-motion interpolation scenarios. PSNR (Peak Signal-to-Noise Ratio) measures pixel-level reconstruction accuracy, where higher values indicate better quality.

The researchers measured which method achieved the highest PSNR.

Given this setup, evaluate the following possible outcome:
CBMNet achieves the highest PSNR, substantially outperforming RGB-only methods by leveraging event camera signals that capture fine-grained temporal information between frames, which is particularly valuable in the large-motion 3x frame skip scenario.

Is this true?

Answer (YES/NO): YES